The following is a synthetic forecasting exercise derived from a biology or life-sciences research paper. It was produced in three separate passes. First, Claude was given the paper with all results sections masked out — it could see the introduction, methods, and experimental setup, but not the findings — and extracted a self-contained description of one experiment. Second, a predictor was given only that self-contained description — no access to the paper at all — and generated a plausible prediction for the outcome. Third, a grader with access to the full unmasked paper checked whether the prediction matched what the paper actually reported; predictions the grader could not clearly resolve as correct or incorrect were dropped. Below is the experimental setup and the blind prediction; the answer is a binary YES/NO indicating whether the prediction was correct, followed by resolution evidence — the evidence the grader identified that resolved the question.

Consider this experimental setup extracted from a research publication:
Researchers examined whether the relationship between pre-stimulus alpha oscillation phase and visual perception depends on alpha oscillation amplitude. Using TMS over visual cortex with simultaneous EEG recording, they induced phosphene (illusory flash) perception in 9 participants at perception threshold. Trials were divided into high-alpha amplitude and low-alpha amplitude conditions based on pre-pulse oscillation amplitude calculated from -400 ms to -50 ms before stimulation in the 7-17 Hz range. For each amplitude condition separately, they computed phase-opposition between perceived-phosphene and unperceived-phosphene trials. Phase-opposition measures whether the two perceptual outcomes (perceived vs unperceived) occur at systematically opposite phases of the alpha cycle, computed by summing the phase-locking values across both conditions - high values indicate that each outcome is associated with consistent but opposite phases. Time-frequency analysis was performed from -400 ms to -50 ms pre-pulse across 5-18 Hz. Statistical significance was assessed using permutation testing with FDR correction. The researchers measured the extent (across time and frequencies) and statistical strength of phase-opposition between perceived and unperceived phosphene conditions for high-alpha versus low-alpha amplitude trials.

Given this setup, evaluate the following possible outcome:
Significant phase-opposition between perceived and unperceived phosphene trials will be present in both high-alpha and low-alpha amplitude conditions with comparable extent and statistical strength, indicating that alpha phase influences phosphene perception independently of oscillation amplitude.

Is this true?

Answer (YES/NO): NO